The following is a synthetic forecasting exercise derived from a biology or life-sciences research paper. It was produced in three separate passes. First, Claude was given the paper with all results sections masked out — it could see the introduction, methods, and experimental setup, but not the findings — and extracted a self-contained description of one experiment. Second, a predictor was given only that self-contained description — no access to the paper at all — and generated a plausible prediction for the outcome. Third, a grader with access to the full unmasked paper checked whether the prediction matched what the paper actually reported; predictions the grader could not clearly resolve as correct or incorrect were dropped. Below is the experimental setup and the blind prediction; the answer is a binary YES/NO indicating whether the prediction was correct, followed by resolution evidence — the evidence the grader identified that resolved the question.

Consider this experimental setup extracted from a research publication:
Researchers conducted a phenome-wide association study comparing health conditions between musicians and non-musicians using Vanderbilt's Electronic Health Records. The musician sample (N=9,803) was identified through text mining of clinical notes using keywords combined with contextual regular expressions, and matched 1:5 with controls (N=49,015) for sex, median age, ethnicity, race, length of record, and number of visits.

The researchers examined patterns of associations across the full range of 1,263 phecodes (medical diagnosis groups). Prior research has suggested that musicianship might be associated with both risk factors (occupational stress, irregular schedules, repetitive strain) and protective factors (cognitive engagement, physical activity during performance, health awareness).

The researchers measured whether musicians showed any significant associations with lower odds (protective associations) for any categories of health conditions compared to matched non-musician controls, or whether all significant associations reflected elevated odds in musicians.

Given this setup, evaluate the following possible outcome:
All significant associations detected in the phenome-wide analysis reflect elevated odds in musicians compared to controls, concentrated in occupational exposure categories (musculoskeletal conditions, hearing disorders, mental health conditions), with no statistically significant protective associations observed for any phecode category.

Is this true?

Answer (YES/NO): NO